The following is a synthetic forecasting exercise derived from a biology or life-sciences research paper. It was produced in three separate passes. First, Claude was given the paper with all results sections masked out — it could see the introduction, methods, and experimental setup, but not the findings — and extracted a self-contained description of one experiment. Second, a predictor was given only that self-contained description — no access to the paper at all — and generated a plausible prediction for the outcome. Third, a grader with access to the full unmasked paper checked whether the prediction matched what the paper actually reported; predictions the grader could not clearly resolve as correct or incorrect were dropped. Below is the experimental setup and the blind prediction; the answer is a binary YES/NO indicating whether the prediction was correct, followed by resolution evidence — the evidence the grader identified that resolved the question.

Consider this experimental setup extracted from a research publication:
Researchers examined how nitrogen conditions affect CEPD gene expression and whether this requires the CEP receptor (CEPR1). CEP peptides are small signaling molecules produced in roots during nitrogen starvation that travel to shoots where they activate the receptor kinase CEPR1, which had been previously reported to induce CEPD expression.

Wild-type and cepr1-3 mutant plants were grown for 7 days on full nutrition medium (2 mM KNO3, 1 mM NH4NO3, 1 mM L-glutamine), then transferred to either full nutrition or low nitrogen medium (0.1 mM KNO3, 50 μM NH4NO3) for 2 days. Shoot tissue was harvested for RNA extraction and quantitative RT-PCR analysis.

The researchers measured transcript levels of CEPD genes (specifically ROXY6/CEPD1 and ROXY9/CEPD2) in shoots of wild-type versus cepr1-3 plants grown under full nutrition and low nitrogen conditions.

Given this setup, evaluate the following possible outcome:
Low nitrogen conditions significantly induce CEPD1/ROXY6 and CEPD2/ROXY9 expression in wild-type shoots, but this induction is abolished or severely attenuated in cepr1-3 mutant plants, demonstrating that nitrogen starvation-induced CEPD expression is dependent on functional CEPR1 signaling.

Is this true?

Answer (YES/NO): NO